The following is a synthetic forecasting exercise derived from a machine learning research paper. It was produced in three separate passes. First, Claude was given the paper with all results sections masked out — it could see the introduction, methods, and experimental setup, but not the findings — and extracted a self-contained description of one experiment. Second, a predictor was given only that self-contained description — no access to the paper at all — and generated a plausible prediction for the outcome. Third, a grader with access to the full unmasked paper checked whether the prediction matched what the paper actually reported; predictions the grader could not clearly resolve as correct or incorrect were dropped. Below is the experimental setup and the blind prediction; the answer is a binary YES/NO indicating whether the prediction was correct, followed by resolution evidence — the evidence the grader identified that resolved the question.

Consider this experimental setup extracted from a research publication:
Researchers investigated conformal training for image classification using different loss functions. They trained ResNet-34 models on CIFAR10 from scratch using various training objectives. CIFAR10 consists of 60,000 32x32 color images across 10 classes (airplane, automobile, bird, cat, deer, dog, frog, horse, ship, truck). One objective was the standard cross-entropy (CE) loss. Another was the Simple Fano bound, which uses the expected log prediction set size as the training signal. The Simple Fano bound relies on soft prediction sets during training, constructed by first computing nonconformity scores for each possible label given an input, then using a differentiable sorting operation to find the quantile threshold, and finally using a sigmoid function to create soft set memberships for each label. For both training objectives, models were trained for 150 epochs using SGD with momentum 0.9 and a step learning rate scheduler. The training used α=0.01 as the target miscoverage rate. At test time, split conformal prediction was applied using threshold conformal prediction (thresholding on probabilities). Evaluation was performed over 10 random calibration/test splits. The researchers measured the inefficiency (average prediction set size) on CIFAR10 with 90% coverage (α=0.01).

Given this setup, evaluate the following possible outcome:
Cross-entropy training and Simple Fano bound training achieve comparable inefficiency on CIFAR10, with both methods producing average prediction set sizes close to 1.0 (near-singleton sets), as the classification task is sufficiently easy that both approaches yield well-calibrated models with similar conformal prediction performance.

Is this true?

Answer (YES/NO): NO